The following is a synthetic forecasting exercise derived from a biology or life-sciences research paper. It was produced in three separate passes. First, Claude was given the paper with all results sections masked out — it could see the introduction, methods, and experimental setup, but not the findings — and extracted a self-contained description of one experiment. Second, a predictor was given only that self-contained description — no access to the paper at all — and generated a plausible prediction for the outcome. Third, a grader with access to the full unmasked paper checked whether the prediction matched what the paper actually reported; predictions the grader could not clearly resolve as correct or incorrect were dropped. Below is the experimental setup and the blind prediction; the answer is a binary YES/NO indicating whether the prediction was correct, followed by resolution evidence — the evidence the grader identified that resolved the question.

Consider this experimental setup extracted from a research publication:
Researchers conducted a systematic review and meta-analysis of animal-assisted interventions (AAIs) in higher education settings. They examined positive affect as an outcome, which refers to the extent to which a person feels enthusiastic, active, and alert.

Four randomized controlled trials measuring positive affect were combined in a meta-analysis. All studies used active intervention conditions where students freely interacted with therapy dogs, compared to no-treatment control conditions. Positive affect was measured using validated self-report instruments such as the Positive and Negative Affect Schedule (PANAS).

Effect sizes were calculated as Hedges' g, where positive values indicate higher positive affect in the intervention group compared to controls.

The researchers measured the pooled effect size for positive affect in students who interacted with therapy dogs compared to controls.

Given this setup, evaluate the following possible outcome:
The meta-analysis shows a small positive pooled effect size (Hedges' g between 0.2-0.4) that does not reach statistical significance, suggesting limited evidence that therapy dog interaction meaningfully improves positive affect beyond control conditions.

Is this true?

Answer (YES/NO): NO